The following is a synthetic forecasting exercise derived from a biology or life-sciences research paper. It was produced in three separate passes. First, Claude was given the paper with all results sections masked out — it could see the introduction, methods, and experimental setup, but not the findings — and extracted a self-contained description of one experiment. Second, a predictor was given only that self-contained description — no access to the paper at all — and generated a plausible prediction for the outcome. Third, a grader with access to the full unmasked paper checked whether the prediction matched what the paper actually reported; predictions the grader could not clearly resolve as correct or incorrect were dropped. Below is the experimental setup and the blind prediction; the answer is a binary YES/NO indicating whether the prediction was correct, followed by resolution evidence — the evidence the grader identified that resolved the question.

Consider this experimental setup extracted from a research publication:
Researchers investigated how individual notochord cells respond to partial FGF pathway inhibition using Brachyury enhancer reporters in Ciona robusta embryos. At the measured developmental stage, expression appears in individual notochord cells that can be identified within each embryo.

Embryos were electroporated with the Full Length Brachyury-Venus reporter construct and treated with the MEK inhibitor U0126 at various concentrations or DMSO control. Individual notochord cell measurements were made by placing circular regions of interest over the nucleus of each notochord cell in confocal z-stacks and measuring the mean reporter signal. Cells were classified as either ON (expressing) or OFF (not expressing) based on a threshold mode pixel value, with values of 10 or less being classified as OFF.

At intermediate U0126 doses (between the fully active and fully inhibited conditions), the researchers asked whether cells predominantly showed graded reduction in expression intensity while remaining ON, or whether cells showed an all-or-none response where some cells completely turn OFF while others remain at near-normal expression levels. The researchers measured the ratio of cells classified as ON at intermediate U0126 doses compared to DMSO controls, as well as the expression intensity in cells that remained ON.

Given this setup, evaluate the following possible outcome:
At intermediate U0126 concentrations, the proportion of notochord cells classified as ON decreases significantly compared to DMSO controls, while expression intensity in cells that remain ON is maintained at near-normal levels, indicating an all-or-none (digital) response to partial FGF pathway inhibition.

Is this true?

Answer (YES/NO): NO